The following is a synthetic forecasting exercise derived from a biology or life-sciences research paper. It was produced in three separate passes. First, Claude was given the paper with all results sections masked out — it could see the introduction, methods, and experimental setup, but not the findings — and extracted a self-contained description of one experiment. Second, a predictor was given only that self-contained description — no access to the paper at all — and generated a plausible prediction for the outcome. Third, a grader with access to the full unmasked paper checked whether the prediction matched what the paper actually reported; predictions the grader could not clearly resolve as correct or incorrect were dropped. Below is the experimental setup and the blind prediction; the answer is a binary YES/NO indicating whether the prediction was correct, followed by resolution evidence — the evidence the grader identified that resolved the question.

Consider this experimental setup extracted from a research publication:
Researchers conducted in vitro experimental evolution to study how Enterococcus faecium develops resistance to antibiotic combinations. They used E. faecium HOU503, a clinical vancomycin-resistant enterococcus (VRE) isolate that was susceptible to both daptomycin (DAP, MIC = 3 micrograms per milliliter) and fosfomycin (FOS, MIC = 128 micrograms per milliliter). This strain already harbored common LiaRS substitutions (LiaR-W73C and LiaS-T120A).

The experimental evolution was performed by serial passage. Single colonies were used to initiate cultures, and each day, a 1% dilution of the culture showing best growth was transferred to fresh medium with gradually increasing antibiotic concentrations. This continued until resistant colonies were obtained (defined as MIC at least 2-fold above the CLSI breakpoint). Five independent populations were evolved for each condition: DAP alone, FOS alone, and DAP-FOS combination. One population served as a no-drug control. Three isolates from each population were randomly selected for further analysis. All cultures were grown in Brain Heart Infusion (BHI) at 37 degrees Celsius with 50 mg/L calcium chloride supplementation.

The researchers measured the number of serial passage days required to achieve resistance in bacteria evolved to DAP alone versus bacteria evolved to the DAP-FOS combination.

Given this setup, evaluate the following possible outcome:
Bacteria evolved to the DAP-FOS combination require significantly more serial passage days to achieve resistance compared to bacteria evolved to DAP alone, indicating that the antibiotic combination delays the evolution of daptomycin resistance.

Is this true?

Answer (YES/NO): YES